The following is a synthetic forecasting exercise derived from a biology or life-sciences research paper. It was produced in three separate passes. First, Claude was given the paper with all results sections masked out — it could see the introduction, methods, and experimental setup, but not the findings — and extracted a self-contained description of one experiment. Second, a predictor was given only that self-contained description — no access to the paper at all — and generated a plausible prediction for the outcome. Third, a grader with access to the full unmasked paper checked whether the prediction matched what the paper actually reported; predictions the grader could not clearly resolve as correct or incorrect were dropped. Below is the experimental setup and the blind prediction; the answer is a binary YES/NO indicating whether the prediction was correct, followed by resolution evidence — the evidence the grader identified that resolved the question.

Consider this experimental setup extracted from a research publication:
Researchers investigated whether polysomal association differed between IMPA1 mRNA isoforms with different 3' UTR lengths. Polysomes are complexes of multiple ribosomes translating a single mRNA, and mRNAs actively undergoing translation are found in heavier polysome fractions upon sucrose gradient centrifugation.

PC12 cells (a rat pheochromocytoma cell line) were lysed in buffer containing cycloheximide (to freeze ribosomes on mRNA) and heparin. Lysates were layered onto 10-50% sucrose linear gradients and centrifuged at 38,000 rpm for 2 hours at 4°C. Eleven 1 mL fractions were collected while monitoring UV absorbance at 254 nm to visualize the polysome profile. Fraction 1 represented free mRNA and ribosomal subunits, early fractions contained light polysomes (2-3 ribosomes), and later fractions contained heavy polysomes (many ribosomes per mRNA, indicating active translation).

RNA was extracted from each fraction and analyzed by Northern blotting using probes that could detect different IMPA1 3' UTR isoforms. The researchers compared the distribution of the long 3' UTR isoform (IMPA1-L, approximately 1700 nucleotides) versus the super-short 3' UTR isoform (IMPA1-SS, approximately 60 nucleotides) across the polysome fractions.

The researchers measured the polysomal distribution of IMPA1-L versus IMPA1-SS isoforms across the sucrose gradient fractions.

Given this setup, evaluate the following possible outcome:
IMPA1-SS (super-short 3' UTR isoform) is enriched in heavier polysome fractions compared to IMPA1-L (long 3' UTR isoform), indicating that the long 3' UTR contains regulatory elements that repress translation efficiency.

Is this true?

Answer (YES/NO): NO